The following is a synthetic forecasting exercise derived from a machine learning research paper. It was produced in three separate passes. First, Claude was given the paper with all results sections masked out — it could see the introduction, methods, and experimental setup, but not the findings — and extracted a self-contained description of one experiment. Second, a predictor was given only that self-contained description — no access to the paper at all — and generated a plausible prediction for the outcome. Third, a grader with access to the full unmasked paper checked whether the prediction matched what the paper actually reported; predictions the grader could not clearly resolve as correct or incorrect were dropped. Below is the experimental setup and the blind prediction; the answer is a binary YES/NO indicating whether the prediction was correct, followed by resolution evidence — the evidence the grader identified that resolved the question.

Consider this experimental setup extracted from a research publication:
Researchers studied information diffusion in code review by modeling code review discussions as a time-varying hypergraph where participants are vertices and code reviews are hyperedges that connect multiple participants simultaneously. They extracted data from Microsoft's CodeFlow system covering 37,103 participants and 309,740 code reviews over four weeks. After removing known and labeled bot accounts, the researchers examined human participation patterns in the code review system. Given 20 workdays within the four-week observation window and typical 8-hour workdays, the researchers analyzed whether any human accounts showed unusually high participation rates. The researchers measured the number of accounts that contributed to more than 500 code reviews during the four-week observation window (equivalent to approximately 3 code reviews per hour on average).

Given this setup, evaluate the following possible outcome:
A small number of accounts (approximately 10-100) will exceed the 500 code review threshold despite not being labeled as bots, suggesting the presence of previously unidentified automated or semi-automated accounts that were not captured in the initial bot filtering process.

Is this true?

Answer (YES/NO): YES